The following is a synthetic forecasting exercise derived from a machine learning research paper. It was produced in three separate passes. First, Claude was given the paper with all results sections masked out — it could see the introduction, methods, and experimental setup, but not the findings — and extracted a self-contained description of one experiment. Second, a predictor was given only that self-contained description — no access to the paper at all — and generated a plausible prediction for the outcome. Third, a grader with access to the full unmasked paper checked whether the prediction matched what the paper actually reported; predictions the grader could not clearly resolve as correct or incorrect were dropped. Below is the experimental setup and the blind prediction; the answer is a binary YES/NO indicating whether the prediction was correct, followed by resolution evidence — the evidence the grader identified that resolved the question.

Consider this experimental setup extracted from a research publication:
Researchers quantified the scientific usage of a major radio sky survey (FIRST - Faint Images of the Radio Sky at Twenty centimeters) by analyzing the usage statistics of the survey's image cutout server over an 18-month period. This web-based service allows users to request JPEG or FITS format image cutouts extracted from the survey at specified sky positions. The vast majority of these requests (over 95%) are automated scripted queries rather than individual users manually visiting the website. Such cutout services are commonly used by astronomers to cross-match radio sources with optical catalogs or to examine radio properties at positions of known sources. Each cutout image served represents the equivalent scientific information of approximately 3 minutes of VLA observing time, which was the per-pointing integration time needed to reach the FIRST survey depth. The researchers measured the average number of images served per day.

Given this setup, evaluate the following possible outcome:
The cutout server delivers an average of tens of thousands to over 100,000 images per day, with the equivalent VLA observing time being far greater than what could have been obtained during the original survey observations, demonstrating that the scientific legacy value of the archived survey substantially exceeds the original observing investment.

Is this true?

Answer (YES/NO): NO